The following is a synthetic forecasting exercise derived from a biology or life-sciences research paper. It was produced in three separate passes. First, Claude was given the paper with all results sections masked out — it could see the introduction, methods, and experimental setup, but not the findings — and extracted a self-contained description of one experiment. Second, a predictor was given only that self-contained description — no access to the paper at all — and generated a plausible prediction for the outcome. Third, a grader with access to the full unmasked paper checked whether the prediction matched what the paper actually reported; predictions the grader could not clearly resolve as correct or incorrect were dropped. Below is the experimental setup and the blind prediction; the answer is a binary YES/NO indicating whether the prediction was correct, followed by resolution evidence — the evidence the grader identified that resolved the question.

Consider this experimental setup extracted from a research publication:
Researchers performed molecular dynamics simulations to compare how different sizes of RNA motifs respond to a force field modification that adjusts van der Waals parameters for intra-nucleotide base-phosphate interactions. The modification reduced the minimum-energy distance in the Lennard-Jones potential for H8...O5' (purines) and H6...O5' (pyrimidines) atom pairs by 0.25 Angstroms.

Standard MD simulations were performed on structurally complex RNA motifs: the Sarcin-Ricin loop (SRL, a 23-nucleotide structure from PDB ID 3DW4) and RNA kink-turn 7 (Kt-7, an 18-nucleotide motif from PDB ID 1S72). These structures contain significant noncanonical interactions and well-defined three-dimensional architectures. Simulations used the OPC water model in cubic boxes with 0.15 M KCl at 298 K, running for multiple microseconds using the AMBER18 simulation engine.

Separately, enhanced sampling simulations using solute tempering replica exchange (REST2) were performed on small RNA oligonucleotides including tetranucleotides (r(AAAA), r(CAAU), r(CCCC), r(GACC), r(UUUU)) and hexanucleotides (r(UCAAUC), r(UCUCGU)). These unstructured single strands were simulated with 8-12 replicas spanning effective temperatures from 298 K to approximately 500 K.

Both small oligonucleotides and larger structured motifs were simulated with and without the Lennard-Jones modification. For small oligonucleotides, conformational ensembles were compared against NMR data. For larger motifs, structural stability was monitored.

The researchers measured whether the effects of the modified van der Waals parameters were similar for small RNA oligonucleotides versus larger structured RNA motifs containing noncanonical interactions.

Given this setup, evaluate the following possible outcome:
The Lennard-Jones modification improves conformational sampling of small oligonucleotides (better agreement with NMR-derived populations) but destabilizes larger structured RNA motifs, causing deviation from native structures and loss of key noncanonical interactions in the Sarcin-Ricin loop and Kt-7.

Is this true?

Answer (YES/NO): NO